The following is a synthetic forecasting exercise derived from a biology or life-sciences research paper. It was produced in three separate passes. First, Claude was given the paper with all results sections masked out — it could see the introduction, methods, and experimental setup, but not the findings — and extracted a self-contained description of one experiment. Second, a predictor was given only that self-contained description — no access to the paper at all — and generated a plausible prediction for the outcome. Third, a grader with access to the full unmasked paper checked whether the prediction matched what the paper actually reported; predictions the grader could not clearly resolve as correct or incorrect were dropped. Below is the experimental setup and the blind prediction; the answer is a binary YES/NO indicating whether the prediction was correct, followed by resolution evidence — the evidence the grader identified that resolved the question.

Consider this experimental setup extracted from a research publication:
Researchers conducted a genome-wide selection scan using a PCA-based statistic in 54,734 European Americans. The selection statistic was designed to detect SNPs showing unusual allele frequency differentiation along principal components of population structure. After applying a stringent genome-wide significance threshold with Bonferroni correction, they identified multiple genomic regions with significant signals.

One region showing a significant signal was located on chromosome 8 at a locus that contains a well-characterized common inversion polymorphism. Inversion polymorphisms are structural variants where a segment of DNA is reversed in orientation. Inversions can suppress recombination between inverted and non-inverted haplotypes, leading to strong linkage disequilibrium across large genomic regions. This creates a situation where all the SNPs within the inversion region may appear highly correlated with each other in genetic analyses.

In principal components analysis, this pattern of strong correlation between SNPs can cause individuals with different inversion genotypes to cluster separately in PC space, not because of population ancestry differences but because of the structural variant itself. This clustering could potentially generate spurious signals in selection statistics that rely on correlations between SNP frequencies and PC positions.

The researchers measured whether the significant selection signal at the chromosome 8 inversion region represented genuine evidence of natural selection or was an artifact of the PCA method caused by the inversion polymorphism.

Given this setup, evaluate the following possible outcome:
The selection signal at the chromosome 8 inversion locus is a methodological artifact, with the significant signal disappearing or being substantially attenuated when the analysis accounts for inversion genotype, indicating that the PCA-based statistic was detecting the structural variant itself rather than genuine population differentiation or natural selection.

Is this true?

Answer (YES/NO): YES